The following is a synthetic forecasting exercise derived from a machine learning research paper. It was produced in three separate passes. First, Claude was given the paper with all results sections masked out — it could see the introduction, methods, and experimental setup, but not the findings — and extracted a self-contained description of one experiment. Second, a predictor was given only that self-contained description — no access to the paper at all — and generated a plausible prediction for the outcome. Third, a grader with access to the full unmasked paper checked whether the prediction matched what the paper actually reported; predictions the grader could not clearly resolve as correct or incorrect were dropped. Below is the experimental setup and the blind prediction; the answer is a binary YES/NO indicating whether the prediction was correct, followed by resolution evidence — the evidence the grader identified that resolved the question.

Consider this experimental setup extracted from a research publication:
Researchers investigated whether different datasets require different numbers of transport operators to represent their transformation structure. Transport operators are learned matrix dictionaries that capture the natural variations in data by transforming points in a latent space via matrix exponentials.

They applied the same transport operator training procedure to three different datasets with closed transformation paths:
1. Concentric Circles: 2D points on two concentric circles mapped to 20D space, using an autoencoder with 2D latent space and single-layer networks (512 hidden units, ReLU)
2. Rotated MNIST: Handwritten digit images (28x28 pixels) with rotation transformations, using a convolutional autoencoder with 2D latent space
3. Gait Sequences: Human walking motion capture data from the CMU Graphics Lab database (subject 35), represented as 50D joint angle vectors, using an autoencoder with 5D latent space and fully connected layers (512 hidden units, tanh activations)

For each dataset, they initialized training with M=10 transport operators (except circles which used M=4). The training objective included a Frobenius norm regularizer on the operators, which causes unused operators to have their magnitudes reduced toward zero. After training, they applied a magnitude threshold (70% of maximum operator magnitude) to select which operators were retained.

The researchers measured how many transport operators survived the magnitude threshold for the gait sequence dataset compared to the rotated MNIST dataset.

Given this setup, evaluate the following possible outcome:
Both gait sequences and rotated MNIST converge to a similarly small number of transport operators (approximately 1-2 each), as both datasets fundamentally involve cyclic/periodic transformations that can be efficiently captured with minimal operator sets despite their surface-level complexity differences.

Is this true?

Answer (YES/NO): NO